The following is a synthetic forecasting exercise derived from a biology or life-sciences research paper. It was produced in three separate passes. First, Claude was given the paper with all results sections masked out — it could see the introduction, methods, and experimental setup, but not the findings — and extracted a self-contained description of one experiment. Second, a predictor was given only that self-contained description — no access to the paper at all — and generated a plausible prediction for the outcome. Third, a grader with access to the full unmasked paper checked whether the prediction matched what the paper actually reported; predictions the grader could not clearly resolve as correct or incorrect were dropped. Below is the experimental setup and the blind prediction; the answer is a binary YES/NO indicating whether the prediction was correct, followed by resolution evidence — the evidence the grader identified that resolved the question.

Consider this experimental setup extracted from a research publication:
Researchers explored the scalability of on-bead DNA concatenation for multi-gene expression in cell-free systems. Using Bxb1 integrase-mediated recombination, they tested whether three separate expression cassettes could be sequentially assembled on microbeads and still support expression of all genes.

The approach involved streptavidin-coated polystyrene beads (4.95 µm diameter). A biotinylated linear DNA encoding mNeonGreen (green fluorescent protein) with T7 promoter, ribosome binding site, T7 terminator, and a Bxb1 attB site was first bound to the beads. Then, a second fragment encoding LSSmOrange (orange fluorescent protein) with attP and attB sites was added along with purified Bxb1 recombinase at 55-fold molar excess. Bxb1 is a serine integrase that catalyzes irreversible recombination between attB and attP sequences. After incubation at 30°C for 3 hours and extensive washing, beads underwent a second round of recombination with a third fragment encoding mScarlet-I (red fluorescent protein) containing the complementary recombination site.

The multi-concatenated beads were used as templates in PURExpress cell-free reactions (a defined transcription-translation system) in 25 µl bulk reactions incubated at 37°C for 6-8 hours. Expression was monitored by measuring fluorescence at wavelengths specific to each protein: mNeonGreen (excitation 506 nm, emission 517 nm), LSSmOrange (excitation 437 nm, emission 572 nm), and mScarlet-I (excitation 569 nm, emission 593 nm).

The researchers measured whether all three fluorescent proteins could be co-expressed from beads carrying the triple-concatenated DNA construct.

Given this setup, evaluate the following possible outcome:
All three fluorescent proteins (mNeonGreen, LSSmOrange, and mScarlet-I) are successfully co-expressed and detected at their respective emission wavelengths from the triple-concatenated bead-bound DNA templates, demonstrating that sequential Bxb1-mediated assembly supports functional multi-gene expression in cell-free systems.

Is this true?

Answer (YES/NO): YES